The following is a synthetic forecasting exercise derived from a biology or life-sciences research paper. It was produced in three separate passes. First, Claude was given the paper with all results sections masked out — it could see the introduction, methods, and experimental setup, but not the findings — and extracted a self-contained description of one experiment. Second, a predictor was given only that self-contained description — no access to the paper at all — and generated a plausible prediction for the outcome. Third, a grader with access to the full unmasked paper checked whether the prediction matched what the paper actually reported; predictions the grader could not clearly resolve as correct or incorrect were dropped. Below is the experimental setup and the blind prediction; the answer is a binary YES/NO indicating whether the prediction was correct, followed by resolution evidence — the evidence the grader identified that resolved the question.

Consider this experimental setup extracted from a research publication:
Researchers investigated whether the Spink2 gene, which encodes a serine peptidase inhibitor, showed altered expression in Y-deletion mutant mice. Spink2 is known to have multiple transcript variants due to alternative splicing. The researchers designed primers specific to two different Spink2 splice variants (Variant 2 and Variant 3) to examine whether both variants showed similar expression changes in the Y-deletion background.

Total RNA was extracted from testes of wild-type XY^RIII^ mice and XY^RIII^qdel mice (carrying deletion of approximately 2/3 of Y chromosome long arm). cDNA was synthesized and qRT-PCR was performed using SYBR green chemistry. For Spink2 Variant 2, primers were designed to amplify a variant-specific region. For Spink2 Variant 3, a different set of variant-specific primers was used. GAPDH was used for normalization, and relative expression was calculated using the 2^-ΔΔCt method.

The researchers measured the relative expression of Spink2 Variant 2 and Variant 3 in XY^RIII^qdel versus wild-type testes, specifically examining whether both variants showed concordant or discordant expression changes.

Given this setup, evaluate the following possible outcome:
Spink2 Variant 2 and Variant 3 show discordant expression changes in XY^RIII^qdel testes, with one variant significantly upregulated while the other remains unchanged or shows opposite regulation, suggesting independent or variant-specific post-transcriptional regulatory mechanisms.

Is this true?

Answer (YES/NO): YES